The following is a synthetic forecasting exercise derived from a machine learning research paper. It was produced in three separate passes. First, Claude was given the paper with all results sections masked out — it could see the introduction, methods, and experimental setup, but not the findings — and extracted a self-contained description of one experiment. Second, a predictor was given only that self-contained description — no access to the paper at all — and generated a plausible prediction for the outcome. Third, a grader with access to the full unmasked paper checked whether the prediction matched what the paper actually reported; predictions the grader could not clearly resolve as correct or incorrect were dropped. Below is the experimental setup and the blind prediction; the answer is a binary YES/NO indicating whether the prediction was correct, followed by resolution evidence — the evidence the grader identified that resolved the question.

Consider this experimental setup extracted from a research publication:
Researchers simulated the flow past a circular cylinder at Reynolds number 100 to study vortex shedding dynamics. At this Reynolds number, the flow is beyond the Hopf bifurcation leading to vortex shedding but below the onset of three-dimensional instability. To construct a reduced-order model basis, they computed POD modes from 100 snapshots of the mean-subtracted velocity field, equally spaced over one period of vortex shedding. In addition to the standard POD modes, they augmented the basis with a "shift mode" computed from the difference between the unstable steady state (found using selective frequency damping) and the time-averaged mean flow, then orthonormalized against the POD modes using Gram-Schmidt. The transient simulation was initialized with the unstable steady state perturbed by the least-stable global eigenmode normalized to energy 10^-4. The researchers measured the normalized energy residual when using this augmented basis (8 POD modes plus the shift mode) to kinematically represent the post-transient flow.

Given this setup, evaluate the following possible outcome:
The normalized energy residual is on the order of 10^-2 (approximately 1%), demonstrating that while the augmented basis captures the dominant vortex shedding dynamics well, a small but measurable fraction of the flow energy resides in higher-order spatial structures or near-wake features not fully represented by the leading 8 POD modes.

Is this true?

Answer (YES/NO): NO